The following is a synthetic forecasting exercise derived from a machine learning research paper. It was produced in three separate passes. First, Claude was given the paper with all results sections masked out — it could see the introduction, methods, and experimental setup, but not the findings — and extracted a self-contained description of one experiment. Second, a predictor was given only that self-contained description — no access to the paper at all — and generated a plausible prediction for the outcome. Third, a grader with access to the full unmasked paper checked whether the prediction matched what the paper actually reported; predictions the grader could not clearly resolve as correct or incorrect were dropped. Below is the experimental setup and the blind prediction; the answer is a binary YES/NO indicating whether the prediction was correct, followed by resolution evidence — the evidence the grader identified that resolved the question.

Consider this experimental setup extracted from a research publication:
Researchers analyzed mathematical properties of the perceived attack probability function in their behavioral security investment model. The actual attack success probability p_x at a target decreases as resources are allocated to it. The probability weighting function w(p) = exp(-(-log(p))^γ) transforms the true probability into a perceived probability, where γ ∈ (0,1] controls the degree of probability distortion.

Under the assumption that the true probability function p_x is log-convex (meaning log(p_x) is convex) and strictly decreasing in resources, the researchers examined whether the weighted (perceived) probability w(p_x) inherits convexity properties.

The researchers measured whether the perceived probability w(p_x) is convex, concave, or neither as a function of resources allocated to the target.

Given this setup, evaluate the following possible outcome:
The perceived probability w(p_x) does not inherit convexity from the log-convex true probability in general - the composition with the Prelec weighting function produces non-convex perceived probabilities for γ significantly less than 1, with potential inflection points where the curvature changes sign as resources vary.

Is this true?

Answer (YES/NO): NO